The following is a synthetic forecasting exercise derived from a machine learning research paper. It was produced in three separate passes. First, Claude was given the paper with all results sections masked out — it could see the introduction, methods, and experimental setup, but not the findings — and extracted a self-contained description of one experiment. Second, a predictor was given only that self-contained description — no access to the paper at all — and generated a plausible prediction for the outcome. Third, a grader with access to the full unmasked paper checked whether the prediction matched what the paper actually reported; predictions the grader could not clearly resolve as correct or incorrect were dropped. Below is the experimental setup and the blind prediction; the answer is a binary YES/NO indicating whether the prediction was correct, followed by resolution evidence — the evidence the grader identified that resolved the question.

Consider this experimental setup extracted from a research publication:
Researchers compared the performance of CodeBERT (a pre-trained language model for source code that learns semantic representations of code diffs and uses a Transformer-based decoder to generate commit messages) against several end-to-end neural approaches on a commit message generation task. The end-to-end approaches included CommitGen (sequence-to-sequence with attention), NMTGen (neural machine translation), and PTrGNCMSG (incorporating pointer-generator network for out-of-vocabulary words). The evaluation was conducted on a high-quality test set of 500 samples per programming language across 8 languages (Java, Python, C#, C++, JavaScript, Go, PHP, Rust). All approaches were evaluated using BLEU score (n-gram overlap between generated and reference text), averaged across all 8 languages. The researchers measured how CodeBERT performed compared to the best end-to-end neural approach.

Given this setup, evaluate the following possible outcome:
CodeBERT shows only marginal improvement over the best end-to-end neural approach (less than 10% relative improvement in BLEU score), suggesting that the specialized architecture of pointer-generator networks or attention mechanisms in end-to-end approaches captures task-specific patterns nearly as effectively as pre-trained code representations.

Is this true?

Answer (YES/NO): NO